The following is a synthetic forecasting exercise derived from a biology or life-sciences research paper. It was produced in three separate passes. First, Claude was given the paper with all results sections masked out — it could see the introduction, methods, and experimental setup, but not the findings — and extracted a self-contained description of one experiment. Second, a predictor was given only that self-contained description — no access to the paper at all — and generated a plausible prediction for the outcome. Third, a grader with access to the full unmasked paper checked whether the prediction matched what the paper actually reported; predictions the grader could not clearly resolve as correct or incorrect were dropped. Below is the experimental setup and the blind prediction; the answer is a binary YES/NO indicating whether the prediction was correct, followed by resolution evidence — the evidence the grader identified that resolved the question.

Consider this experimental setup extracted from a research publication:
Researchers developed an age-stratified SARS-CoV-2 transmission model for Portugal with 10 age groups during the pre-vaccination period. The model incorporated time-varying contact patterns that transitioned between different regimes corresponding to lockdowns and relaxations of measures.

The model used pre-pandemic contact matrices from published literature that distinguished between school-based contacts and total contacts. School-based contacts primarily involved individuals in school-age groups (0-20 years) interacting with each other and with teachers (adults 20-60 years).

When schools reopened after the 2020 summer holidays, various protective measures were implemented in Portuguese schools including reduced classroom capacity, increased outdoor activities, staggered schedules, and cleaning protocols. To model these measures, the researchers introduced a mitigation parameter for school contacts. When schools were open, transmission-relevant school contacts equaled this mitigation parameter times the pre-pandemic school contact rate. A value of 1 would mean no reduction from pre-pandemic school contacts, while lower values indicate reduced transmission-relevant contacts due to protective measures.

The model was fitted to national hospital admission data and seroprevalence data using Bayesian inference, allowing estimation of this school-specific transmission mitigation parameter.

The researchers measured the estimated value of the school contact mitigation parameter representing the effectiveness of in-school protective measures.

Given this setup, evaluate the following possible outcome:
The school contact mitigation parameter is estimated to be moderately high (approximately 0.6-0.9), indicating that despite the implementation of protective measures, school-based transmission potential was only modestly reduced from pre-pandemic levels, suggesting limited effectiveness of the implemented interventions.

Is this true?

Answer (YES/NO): NO